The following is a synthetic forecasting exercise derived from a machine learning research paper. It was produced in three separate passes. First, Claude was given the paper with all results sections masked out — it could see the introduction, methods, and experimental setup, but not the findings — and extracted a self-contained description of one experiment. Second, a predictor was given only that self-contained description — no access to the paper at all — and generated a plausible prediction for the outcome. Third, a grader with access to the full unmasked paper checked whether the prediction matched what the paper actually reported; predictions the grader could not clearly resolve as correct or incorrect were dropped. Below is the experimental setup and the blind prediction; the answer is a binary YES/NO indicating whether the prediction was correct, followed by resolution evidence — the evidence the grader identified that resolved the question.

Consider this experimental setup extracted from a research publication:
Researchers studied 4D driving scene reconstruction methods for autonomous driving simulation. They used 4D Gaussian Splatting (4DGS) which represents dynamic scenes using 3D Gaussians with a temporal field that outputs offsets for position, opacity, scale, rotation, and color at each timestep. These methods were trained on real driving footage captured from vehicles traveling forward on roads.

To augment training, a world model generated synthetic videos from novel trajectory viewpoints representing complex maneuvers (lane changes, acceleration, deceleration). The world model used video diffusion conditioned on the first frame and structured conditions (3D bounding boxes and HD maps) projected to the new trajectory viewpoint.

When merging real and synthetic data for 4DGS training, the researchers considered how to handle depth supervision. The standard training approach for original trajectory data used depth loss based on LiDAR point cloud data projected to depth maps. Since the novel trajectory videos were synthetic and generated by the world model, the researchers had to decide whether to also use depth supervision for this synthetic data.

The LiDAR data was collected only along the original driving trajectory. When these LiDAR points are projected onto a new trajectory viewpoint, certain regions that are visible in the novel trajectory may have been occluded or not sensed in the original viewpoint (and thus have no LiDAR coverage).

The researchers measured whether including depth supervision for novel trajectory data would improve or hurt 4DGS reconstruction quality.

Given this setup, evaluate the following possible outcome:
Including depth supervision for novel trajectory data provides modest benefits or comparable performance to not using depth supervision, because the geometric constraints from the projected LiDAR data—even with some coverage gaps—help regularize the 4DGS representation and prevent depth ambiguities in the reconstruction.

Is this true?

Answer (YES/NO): NO